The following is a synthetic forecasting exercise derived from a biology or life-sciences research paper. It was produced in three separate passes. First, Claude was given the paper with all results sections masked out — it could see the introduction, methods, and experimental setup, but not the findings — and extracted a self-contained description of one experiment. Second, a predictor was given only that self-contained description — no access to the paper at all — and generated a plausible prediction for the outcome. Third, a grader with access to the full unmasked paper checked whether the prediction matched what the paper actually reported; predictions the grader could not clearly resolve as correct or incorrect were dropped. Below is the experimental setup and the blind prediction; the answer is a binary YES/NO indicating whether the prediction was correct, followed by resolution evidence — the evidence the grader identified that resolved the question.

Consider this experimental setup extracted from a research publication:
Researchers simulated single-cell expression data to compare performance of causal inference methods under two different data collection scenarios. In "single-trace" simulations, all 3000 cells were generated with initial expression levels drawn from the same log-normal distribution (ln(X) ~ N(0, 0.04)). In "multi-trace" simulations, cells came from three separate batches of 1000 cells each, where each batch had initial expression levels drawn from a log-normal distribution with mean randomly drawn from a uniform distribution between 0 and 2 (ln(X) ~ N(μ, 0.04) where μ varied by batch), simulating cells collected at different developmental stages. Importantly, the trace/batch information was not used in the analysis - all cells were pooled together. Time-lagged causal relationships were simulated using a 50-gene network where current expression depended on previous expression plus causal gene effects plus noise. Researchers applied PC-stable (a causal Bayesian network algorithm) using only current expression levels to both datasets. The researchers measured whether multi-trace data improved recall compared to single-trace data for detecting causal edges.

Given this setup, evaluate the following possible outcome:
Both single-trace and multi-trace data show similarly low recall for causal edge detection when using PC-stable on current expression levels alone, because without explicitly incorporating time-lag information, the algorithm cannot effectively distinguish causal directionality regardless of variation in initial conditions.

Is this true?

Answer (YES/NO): NO